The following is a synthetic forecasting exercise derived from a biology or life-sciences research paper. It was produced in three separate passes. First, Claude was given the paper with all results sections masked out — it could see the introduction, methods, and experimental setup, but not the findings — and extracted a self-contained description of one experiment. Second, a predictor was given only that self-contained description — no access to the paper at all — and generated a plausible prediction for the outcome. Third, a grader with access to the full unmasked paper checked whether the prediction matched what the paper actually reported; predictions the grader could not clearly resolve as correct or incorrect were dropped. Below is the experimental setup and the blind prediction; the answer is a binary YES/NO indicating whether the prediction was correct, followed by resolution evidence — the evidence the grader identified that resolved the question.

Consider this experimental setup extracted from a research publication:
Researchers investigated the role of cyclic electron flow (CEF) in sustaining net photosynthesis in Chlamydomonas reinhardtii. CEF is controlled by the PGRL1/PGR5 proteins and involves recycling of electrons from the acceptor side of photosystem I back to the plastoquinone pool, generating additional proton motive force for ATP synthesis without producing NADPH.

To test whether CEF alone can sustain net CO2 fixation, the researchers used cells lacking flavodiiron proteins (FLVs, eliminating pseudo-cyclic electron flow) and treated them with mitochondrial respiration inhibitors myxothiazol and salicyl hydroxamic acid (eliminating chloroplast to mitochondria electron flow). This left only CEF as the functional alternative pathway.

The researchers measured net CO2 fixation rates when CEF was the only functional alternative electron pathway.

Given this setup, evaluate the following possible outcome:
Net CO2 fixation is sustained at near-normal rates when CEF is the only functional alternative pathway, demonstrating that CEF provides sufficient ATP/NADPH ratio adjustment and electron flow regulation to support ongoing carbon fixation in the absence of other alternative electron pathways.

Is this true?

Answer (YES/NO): NO